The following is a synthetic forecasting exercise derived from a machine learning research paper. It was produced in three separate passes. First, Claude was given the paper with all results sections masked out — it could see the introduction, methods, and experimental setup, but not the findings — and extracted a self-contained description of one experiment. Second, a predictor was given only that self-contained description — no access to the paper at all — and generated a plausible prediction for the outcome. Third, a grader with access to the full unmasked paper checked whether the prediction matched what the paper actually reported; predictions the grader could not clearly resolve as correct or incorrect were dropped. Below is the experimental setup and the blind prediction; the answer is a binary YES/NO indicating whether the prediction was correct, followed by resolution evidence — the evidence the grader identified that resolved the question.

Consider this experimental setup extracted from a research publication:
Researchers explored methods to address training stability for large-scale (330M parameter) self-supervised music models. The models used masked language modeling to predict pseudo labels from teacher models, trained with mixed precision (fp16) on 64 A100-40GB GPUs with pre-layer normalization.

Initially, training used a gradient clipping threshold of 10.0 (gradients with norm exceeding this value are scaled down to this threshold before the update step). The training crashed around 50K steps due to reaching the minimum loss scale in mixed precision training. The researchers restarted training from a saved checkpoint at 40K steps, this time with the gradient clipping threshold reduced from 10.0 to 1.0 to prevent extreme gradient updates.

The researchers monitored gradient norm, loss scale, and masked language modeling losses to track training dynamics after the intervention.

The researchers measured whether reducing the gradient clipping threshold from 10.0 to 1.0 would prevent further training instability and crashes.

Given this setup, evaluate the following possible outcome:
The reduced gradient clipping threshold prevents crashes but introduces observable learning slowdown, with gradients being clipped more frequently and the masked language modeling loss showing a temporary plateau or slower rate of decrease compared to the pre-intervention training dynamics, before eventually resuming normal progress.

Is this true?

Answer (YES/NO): NO